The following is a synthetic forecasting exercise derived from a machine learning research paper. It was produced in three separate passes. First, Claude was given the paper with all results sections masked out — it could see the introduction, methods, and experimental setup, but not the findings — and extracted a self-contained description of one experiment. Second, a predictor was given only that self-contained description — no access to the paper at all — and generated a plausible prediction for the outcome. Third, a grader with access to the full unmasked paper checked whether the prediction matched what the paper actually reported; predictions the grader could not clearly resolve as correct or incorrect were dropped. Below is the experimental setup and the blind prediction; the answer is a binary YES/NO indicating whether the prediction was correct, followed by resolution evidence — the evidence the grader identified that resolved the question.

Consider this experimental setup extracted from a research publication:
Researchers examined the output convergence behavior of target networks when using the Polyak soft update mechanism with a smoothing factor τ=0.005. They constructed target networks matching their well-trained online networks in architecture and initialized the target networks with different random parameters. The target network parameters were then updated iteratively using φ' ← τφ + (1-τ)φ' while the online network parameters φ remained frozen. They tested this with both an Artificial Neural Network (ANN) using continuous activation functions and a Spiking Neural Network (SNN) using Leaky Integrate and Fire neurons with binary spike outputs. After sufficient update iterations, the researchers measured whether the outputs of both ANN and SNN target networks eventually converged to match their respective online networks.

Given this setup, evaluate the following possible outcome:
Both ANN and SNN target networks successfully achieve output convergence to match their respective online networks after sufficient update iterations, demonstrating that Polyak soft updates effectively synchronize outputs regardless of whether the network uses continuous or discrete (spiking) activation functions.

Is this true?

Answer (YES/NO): NO